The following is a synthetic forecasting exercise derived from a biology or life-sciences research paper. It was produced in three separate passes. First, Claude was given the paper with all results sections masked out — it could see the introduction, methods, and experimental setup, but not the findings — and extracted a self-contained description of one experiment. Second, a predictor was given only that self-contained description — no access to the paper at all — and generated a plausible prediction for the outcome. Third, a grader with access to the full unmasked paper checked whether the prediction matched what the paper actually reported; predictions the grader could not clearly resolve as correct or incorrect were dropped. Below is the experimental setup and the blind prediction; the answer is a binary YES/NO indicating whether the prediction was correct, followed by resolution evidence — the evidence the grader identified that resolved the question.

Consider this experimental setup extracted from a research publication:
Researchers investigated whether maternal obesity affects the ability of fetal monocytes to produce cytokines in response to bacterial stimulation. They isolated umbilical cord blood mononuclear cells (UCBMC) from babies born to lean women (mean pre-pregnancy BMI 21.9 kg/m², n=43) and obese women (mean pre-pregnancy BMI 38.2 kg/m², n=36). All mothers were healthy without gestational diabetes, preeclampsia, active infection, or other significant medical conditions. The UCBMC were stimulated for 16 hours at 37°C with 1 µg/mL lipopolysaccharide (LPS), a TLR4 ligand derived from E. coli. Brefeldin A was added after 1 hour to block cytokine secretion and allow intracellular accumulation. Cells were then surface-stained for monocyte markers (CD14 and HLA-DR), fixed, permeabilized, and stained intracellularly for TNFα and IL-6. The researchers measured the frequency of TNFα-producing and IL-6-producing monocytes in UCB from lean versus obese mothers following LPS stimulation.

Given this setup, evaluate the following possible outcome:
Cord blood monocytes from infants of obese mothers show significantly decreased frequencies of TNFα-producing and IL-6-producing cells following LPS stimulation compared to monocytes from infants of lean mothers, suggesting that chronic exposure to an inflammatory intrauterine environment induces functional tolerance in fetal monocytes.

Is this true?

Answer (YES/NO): YES